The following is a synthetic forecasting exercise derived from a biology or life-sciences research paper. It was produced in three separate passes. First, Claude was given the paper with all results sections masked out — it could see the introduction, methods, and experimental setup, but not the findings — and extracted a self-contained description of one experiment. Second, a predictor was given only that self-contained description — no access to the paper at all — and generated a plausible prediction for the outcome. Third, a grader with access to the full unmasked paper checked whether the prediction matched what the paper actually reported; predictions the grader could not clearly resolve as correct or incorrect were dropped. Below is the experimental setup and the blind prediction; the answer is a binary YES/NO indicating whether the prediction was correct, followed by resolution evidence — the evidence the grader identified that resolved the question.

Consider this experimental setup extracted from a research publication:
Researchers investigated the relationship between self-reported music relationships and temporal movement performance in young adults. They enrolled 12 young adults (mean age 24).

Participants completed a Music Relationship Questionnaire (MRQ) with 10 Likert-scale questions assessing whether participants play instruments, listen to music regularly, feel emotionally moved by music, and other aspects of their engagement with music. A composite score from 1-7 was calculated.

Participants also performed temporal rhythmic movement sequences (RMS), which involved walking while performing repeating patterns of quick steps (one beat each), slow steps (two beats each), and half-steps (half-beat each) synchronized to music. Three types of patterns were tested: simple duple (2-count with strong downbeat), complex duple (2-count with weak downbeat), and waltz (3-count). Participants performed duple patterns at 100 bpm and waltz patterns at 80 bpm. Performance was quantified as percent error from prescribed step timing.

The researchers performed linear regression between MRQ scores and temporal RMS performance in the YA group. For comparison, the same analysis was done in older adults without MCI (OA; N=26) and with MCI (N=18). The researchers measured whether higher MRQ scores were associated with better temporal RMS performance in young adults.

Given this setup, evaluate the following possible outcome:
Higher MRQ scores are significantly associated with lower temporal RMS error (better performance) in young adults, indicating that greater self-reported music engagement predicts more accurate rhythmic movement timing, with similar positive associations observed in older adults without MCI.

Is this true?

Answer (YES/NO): YES